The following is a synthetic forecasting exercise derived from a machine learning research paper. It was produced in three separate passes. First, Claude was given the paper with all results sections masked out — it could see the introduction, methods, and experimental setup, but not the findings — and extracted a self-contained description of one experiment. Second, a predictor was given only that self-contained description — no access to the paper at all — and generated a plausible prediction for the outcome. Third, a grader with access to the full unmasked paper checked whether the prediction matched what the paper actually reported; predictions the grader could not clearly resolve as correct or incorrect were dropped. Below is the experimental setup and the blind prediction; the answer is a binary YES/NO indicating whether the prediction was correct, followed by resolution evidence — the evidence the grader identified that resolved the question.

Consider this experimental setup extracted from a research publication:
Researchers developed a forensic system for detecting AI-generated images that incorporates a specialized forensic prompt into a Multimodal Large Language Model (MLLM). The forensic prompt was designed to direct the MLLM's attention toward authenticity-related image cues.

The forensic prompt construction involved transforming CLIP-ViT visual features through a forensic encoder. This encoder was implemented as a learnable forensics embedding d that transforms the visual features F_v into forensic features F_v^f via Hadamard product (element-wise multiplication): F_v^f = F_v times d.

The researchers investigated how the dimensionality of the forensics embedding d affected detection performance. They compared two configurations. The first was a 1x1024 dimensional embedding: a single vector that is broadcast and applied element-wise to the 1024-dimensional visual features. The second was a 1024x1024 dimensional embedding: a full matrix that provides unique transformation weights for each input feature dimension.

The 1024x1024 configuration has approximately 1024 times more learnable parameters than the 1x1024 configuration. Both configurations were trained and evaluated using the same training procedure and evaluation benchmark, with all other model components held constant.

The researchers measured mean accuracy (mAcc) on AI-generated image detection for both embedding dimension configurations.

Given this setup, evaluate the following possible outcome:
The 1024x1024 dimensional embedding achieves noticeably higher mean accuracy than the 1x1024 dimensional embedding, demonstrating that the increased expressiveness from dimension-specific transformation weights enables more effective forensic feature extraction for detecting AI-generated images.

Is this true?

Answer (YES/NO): NO